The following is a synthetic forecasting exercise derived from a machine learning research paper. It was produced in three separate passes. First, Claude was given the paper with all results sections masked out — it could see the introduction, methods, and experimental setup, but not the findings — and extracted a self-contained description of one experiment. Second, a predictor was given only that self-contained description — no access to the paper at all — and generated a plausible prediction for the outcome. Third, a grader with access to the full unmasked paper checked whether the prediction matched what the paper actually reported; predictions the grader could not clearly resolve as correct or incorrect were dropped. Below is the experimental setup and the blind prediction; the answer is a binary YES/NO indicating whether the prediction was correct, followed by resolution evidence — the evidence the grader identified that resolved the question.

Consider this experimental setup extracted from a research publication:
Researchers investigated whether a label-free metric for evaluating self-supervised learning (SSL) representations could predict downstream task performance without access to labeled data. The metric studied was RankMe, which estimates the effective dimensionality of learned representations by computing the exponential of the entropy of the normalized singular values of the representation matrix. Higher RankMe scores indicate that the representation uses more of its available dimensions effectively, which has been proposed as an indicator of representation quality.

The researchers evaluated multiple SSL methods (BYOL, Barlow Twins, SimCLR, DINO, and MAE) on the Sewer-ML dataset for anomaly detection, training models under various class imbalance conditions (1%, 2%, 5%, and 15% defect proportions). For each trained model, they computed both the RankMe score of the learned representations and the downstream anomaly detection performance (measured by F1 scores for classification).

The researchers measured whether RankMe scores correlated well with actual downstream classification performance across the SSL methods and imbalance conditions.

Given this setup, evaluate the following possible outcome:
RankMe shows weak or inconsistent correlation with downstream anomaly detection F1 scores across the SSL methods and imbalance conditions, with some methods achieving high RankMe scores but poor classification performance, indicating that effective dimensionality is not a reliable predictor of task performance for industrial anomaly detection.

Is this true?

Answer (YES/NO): YES